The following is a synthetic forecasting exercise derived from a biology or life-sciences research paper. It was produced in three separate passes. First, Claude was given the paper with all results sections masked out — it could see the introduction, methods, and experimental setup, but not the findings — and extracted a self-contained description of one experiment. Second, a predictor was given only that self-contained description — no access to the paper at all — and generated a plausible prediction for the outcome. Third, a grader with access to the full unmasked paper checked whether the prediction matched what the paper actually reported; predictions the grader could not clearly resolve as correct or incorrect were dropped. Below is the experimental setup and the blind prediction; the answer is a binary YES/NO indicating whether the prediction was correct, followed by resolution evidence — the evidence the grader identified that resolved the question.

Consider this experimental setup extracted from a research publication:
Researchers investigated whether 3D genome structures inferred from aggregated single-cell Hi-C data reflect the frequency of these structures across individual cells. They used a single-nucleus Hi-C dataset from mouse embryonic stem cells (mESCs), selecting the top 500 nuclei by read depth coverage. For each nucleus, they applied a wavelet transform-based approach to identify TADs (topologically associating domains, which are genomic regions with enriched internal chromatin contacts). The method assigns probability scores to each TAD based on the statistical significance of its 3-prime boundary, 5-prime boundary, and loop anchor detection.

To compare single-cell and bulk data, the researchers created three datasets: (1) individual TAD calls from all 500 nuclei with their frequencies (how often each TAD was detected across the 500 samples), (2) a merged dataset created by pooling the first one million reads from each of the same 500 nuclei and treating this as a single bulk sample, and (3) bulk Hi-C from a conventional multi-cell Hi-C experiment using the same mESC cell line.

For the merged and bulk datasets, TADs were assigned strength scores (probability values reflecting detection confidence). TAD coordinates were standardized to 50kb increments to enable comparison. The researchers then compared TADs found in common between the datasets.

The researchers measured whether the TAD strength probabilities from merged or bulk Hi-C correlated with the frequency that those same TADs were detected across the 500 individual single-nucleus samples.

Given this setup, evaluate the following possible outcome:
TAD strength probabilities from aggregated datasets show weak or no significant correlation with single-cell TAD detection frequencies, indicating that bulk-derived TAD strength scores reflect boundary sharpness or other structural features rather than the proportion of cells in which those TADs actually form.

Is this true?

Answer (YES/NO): NO